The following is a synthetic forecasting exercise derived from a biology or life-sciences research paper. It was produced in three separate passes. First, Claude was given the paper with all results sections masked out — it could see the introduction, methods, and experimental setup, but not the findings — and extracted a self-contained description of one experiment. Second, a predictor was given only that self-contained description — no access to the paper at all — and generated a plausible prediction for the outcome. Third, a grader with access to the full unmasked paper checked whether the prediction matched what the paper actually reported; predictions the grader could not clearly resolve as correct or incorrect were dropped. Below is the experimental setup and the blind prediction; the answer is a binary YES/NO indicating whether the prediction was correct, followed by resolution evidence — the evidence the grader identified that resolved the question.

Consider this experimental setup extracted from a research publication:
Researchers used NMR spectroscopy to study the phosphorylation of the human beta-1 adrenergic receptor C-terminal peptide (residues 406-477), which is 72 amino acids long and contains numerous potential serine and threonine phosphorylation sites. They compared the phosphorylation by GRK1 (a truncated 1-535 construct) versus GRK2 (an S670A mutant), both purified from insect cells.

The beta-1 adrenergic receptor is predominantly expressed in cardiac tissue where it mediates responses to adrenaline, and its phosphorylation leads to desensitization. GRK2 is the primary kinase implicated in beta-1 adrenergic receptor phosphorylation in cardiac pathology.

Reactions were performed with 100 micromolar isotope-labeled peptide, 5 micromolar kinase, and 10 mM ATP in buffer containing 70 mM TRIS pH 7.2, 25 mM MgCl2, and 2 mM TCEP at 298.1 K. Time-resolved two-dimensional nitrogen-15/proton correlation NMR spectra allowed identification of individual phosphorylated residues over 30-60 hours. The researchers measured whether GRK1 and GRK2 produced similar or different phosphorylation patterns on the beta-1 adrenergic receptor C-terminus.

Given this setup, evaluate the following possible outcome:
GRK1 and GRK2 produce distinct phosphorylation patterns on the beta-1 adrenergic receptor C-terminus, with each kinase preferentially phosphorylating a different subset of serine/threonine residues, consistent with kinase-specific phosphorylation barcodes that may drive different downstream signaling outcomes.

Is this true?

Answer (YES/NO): NO